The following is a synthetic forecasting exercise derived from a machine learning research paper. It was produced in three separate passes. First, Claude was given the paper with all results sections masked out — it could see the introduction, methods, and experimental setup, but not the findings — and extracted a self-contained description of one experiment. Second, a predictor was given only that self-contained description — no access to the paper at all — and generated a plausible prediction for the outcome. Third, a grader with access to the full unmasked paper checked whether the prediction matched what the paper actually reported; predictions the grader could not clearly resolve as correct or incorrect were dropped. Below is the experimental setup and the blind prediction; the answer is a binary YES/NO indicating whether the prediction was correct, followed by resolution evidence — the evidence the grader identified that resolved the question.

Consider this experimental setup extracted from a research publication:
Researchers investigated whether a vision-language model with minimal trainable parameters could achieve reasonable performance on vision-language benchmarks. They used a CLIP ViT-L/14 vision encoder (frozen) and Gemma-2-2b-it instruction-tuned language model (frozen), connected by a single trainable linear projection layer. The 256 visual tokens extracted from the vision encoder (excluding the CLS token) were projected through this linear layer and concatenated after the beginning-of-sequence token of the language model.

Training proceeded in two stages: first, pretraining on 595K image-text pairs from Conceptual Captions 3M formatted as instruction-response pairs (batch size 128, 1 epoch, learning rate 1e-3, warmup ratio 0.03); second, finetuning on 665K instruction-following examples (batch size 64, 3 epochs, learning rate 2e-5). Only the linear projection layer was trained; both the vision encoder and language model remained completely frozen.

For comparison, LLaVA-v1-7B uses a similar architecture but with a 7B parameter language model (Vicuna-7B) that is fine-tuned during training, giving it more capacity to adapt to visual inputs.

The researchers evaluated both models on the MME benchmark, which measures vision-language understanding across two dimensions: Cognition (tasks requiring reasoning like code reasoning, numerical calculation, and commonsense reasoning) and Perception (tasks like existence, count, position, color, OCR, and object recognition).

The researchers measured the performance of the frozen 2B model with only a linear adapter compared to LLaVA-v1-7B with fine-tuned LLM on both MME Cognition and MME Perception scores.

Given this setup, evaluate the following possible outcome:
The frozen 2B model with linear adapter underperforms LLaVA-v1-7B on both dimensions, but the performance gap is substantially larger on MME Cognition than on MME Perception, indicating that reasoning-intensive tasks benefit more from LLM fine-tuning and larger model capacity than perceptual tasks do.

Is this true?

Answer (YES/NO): NO